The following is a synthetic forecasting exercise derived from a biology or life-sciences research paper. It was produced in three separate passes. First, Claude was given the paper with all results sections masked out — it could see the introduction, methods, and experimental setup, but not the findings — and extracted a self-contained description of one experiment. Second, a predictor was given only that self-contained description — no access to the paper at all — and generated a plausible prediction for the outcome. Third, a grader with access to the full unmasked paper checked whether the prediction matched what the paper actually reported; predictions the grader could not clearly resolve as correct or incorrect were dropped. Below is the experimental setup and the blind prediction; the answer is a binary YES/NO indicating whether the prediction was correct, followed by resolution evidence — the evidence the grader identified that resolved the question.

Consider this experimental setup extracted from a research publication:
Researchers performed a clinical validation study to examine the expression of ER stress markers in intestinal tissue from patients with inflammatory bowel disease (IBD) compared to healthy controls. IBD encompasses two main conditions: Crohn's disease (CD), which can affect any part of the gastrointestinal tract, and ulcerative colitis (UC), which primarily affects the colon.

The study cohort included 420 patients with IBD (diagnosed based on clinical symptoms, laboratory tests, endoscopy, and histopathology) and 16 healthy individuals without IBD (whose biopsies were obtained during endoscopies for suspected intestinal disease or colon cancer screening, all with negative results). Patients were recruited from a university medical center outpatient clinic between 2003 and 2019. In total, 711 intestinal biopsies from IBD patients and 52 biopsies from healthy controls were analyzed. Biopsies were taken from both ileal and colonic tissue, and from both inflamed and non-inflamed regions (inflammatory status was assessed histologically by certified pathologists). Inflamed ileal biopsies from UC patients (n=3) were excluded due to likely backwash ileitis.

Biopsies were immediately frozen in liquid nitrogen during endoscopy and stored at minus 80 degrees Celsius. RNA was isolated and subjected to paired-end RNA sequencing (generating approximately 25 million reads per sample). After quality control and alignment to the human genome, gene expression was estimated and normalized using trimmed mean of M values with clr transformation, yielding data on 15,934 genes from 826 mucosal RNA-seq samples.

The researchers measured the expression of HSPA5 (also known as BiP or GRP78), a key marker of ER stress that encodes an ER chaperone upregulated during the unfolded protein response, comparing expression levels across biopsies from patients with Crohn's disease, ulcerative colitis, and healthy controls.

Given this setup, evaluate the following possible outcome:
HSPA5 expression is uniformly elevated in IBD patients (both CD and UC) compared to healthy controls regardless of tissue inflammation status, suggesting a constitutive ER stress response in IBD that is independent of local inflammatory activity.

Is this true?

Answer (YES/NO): NO